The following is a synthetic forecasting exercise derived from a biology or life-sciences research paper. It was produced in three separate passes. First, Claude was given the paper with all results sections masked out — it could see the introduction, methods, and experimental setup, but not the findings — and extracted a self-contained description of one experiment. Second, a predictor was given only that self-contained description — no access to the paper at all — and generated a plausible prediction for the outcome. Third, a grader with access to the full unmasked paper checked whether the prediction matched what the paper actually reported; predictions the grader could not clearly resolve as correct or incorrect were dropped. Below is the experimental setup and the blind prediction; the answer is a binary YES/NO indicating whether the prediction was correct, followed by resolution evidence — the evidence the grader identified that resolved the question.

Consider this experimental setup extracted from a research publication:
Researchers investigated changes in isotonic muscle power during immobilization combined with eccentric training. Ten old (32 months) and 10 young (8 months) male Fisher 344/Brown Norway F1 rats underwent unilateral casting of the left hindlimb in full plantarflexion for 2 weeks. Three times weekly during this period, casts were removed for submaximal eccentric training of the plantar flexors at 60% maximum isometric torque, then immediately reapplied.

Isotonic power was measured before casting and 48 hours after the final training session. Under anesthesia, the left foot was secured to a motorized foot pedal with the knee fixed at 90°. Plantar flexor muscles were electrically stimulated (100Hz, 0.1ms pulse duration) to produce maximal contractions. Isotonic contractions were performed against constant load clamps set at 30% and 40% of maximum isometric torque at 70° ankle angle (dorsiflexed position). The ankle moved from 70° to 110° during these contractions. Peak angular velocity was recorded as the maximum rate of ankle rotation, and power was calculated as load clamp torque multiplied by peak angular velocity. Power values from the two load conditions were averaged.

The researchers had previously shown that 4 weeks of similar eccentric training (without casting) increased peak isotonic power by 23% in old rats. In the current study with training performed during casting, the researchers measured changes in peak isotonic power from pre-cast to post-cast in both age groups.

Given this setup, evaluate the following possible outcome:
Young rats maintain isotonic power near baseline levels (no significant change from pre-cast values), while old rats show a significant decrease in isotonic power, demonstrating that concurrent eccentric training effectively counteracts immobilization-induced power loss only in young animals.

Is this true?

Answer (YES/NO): NO